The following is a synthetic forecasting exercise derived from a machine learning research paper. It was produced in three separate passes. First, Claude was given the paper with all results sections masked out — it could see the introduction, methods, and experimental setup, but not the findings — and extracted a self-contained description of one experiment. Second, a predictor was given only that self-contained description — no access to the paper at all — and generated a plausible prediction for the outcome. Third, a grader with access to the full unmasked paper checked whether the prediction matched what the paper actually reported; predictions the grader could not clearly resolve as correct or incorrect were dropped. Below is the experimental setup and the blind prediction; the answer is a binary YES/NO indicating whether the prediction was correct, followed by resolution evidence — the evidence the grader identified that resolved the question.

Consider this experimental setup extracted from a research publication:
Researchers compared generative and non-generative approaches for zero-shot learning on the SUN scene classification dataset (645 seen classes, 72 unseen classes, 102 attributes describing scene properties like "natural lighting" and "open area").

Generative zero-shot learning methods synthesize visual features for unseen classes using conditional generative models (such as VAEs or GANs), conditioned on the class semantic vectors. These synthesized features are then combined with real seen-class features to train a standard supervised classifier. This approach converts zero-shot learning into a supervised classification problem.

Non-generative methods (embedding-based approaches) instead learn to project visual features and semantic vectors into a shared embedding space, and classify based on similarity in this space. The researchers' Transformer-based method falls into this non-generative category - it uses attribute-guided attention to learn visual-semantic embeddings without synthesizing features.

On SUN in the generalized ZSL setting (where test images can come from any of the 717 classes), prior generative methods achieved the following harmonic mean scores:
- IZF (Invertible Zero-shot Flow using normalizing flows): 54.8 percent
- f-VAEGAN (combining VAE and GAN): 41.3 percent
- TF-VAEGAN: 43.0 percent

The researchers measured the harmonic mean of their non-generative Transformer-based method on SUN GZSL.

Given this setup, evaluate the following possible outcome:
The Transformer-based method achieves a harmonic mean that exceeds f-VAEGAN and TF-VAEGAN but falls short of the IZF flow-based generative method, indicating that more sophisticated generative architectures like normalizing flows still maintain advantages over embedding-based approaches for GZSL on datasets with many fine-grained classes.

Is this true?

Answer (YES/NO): NO